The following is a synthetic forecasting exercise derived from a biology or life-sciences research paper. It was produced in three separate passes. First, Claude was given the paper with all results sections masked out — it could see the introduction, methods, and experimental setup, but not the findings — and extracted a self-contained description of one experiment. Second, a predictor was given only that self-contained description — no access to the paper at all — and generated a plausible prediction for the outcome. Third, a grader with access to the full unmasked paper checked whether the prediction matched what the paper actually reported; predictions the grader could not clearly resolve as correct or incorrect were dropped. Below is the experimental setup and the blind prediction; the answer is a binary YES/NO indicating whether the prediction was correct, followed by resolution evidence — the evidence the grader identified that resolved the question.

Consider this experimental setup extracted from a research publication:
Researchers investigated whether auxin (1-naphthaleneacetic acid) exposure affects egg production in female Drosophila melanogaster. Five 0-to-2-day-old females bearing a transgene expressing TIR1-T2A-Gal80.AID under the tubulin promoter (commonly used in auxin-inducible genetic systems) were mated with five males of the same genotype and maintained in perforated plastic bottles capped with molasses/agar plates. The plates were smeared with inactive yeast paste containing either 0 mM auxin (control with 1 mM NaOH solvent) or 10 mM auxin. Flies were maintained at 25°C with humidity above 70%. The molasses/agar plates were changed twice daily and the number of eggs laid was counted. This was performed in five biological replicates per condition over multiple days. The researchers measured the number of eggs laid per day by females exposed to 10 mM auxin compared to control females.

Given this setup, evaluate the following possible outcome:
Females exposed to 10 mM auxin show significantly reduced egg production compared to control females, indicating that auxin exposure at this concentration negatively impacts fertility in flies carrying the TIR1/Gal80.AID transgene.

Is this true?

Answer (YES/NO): NO